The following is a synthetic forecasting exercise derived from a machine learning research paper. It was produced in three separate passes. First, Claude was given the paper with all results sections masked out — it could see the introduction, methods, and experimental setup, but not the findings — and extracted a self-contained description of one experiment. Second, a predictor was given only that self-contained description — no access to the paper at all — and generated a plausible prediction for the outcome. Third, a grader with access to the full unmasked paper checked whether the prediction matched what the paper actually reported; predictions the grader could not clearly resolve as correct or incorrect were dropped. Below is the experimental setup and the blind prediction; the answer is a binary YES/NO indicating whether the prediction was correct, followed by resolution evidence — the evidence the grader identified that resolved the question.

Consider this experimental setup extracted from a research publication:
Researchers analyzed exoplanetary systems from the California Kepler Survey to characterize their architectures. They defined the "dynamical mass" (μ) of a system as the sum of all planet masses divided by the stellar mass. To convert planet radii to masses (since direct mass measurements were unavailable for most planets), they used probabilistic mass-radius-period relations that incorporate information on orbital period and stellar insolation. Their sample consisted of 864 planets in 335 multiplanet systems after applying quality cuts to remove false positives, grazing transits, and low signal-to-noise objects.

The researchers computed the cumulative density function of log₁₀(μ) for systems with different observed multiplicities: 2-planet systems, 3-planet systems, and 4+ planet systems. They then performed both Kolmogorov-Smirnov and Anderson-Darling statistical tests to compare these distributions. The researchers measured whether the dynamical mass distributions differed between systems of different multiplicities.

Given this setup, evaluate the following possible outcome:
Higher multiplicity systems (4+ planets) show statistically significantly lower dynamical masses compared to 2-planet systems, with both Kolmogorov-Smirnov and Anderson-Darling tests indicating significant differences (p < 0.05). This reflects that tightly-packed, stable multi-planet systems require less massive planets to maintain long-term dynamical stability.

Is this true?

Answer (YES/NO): NO